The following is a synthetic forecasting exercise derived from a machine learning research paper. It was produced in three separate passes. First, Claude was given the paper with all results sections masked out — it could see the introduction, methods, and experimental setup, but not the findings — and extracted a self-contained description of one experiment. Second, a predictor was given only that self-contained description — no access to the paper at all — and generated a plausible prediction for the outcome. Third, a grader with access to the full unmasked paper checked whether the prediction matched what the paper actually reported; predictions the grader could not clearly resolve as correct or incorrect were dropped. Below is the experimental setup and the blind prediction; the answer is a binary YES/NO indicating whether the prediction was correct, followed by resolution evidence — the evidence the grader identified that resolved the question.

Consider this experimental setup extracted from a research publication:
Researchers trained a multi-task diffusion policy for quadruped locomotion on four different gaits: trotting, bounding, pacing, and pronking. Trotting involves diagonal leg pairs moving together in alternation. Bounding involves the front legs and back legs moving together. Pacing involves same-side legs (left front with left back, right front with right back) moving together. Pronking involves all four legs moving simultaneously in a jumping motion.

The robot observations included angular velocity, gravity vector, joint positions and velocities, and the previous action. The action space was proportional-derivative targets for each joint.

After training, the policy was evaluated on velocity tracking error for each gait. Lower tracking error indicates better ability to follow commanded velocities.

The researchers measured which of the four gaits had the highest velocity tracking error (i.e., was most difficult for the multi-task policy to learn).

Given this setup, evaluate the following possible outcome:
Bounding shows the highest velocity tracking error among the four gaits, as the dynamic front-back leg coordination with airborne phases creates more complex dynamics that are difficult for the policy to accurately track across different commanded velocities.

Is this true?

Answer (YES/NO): NO